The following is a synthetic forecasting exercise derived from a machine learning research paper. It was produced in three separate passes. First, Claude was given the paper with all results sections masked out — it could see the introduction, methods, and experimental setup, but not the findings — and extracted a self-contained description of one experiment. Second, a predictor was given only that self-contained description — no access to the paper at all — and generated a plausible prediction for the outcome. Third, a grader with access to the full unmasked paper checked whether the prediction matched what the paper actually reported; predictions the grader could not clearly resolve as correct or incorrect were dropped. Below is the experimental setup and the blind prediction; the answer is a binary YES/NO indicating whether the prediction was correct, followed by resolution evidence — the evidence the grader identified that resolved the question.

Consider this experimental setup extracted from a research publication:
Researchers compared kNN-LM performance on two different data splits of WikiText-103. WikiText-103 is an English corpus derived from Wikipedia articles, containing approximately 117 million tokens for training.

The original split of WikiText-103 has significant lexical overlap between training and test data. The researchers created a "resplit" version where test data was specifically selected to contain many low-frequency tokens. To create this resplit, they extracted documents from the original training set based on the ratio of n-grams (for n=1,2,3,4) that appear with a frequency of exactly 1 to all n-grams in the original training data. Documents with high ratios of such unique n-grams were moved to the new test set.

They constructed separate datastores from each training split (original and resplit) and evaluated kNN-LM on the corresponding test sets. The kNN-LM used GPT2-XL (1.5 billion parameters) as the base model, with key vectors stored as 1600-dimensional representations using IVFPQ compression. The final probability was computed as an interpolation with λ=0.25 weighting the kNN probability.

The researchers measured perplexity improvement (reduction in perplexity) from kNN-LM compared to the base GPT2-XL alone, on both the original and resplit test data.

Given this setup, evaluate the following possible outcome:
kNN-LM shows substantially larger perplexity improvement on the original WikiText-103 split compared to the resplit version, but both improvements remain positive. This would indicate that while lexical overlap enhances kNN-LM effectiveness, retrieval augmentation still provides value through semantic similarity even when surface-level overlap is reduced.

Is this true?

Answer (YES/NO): YES